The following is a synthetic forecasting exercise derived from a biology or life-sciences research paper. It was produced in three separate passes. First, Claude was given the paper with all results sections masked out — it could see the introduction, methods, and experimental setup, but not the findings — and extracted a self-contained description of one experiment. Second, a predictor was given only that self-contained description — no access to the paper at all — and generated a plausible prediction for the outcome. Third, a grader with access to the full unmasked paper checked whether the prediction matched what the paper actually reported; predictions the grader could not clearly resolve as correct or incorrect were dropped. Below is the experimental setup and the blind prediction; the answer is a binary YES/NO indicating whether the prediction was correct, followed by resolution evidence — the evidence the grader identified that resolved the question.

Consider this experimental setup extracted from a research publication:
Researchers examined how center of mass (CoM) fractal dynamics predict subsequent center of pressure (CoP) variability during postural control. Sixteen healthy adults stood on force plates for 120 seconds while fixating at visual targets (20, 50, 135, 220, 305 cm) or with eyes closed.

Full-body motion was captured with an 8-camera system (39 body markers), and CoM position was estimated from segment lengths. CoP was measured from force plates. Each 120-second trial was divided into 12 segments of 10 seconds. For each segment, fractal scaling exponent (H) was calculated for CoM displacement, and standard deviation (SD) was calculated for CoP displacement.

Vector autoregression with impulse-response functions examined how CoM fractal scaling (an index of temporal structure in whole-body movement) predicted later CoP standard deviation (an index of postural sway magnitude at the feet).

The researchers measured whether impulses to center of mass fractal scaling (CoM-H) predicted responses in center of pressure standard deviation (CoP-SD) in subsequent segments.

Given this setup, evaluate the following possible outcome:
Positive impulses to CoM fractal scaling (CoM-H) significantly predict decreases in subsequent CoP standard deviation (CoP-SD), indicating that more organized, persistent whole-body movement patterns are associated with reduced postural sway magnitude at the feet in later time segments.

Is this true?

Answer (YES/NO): NO